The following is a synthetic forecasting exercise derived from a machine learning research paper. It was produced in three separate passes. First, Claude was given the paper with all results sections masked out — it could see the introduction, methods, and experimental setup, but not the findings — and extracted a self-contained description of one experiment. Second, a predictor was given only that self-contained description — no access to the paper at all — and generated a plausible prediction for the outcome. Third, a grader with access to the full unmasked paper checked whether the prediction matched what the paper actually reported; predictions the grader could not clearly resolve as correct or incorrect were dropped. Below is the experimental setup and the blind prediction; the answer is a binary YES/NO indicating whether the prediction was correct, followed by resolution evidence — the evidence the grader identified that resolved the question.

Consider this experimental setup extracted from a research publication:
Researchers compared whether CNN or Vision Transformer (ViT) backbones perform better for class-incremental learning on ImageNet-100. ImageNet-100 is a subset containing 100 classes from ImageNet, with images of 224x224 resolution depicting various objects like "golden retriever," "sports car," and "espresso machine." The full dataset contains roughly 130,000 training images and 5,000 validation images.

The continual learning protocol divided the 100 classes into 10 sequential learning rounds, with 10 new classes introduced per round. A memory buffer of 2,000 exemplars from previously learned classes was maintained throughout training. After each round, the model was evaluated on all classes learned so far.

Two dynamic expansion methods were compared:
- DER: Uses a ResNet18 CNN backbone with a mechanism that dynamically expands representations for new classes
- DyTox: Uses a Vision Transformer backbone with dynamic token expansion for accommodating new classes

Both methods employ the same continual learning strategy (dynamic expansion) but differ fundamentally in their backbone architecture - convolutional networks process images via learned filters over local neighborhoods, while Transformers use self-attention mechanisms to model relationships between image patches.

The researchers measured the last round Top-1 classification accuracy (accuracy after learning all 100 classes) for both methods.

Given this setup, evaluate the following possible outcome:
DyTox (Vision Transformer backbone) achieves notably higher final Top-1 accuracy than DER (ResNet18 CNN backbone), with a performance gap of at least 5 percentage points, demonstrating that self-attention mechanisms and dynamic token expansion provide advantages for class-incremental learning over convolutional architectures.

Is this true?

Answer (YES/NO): NO